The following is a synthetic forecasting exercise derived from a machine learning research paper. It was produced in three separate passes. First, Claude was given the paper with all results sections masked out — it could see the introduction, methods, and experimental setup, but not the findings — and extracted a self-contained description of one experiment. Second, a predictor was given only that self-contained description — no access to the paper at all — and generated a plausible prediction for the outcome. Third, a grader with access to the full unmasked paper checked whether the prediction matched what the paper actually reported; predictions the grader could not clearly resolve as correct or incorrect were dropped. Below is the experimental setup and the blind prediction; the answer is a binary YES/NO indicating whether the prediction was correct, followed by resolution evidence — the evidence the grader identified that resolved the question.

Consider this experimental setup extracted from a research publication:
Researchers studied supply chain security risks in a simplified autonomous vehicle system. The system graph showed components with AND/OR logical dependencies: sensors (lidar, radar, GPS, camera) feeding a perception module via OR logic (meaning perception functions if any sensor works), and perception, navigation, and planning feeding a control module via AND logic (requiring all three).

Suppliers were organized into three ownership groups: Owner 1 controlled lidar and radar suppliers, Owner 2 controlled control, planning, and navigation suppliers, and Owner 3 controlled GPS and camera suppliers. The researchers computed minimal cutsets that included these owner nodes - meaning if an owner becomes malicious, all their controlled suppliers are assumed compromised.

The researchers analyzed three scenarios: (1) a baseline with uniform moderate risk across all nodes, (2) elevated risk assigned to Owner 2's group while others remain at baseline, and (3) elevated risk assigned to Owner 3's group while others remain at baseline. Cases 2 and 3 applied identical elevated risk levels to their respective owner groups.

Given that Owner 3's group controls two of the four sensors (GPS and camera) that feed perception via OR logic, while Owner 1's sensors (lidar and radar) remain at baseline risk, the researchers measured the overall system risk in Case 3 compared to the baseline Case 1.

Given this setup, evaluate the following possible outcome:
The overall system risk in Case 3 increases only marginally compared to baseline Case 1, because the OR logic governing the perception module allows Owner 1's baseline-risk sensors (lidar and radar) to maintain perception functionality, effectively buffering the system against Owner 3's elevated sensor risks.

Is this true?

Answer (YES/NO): YES